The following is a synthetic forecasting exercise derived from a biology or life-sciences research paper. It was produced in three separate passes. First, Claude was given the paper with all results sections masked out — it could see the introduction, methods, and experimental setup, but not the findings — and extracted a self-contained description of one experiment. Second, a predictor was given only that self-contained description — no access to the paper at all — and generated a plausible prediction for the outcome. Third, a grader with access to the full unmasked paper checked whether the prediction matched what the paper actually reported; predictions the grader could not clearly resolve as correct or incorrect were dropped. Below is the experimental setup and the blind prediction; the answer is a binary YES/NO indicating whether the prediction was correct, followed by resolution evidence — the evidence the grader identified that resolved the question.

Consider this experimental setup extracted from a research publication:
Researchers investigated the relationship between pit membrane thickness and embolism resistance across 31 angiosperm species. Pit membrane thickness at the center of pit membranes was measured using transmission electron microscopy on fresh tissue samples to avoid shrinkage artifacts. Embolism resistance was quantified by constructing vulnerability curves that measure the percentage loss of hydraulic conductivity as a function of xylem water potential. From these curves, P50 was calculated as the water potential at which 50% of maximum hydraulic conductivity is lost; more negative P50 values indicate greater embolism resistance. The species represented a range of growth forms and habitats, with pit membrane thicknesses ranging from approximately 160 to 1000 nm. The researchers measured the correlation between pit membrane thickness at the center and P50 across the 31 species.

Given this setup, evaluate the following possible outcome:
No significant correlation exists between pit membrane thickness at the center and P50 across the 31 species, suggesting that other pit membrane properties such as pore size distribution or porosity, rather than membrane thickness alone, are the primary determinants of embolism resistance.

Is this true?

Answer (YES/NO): NO